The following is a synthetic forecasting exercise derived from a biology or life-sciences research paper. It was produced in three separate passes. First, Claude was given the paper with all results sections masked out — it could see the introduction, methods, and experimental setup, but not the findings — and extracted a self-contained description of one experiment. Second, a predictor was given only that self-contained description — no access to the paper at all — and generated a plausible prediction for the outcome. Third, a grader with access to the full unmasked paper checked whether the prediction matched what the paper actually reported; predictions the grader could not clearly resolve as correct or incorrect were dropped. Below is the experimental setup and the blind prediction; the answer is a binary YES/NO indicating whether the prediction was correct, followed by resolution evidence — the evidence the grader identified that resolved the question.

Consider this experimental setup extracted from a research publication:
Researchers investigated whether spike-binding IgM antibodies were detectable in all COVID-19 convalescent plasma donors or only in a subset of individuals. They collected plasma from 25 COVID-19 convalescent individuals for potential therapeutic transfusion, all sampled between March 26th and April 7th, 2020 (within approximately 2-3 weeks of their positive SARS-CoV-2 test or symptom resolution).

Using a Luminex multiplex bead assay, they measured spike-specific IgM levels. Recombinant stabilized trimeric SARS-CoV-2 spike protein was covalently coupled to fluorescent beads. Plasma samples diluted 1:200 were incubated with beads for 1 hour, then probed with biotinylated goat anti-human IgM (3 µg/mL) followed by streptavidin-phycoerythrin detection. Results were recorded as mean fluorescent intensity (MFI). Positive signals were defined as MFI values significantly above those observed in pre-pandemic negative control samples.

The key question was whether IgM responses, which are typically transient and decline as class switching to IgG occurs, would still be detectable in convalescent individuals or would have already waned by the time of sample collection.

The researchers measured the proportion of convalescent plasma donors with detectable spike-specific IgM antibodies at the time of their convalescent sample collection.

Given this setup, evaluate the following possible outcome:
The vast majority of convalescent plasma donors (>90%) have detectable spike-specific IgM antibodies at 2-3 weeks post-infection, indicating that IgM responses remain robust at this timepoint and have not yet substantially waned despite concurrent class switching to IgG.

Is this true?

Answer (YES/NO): YES